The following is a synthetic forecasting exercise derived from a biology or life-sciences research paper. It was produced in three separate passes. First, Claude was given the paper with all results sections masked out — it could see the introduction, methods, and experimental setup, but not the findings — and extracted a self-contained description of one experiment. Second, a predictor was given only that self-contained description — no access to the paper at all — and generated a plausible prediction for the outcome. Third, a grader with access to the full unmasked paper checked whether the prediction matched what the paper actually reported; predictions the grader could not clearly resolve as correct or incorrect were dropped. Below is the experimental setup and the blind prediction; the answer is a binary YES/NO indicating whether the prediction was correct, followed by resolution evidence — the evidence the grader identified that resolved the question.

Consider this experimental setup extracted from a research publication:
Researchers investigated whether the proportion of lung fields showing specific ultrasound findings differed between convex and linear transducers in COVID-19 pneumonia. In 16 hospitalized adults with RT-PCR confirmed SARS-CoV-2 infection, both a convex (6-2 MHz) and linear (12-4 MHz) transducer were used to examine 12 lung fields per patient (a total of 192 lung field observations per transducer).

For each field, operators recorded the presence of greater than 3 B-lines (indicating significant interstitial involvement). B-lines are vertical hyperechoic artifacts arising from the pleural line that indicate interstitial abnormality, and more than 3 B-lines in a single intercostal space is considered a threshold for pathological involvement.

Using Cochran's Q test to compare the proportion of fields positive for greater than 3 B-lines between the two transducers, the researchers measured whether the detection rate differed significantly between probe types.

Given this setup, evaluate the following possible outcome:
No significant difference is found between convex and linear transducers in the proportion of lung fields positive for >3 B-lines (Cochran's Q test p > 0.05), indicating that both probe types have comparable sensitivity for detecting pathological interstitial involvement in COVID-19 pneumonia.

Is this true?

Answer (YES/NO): NO